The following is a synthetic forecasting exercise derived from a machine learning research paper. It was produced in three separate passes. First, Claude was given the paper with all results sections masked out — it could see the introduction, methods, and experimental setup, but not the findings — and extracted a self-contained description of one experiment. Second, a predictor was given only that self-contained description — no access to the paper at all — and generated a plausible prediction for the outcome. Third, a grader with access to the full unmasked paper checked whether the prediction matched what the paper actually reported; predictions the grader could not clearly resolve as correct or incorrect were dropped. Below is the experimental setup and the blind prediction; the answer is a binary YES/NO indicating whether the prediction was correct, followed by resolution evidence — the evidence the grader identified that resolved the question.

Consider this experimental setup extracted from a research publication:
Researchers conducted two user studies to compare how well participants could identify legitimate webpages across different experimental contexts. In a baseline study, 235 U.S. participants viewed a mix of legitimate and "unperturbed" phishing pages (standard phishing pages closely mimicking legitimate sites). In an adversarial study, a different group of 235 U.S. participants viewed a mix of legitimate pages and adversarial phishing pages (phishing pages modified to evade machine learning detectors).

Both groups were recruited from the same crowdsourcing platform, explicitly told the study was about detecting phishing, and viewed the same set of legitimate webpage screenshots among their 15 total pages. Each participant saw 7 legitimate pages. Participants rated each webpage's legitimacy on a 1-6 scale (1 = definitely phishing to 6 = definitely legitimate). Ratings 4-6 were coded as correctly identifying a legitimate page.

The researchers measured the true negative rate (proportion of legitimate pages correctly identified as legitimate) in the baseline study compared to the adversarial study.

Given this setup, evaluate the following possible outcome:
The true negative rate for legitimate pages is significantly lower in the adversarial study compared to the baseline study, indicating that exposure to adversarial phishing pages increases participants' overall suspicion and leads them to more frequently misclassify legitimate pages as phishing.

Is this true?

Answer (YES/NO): NO